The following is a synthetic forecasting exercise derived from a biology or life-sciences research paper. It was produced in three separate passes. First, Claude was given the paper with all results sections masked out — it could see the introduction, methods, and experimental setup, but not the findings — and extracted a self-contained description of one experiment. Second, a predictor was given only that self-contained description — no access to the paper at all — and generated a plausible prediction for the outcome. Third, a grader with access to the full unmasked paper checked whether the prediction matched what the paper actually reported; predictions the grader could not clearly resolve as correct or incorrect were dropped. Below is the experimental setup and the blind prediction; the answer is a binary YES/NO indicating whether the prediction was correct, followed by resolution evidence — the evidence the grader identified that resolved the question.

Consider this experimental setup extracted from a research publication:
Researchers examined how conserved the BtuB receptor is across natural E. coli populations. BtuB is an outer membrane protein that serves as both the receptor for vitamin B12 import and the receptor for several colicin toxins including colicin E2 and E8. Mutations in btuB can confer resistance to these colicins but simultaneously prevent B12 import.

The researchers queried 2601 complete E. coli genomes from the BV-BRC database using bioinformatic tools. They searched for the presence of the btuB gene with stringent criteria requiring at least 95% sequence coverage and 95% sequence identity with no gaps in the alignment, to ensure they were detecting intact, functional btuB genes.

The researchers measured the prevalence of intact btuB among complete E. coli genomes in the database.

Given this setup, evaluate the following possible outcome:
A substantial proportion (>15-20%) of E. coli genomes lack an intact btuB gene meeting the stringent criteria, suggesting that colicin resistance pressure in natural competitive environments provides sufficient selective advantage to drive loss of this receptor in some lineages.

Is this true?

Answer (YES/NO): NO